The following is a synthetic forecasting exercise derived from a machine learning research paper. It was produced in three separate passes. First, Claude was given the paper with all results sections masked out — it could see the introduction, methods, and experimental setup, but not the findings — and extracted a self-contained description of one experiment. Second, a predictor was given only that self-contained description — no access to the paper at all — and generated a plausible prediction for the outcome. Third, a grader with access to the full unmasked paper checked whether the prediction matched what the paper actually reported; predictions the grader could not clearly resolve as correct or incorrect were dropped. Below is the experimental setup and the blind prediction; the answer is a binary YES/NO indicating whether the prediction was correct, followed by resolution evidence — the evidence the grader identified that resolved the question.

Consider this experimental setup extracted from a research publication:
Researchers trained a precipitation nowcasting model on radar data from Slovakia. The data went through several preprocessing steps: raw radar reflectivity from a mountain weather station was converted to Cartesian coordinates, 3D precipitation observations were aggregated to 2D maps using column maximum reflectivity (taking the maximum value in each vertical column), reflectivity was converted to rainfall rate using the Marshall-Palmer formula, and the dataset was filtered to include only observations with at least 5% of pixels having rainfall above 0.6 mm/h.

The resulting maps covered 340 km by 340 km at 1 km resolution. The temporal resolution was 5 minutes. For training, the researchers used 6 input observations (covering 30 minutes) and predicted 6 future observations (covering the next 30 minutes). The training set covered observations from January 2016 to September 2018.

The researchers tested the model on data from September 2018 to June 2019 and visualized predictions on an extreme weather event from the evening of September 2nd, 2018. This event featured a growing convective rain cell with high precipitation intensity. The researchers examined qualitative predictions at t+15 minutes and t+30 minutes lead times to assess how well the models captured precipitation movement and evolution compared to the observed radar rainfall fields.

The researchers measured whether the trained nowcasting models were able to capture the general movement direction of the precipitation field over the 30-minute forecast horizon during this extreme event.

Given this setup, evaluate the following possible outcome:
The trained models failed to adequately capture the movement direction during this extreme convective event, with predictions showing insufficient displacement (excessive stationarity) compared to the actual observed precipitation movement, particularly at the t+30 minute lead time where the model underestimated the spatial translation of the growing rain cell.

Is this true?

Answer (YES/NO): NO